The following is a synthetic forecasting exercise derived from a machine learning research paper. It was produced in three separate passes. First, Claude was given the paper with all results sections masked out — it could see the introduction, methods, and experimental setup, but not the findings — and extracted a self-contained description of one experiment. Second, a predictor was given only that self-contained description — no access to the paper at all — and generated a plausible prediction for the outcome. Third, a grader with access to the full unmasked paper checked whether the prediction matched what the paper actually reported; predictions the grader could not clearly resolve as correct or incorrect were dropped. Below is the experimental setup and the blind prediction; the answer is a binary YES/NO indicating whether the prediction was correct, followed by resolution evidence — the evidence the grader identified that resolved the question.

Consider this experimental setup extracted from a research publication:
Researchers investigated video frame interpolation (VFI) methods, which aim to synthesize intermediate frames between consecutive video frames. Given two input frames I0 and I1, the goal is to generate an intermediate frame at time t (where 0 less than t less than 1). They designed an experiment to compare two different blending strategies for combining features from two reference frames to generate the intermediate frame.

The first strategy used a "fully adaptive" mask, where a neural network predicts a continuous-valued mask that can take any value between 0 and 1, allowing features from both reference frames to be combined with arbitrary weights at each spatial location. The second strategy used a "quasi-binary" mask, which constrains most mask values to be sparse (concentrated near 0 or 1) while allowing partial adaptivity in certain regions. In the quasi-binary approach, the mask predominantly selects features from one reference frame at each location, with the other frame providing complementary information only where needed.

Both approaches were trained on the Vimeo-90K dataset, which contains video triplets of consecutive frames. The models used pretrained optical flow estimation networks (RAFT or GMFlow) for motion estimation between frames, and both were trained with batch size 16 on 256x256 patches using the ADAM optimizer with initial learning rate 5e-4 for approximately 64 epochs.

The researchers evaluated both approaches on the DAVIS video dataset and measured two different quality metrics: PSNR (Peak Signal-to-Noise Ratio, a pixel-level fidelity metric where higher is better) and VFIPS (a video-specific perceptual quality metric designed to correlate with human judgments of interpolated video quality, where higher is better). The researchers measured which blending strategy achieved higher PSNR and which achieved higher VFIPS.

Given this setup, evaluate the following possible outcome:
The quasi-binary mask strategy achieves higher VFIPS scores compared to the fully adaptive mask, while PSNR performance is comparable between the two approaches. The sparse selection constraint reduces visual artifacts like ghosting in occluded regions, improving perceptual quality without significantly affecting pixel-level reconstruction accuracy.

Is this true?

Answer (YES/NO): NO